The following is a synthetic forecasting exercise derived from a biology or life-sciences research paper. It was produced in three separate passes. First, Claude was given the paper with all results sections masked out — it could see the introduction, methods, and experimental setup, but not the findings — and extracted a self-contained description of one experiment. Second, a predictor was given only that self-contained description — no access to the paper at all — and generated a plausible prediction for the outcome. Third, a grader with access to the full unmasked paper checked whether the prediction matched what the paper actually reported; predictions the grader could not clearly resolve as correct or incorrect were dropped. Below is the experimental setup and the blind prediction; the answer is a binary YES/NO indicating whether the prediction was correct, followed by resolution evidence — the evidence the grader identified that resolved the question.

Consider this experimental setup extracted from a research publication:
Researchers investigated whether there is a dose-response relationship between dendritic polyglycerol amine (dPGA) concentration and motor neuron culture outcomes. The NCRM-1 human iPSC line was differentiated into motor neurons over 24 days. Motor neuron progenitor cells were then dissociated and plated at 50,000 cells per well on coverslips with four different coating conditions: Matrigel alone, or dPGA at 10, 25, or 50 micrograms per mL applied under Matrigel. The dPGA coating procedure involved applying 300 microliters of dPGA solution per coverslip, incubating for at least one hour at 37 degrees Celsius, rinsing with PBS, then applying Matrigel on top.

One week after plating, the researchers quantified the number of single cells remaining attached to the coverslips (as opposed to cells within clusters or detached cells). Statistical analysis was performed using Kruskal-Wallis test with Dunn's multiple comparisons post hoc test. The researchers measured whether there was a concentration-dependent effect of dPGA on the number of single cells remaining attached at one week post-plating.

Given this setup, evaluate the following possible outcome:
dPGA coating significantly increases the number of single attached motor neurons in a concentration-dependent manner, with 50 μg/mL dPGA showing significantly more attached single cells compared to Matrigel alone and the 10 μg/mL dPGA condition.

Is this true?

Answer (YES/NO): NO